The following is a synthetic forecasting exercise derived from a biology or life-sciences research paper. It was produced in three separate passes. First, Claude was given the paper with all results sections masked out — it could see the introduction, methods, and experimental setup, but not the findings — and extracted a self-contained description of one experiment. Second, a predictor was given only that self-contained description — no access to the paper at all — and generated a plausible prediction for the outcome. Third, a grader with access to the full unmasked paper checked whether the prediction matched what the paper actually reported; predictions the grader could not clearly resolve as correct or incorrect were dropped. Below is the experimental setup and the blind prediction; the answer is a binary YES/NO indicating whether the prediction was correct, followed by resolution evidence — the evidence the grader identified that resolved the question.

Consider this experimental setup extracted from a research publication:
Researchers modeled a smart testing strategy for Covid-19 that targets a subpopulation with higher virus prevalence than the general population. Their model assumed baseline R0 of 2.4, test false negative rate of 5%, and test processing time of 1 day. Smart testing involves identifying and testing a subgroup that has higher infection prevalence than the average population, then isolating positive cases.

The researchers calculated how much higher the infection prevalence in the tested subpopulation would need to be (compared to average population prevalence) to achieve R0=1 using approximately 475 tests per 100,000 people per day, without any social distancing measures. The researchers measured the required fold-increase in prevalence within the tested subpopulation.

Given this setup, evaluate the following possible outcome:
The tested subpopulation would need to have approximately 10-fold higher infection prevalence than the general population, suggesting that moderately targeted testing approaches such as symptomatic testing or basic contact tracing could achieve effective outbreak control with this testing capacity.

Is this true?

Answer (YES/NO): NO